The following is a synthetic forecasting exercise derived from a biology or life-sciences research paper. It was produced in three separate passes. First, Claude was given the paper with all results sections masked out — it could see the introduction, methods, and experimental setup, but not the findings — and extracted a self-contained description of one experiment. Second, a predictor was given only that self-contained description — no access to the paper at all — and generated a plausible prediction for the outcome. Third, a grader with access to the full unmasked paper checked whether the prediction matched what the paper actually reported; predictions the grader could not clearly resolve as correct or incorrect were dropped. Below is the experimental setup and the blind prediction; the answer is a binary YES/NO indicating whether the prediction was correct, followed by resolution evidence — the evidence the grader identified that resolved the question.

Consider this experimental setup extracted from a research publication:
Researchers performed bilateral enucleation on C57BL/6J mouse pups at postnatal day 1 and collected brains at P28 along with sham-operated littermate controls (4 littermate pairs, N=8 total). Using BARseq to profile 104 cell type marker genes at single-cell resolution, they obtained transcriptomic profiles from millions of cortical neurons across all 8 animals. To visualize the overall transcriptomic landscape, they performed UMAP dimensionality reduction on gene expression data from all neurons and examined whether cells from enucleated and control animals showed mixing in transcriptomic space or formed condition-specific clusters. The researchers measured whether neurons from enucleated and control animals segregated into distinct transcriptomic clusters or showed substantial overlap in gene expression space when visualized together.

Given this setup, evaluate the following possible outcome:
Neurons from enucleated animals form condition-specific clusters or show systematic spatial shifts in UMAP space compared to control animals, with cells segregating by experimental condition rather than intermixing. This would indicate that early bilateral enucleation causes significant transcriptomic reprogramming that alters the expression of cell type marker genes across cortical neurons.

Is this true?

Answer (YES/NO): NO